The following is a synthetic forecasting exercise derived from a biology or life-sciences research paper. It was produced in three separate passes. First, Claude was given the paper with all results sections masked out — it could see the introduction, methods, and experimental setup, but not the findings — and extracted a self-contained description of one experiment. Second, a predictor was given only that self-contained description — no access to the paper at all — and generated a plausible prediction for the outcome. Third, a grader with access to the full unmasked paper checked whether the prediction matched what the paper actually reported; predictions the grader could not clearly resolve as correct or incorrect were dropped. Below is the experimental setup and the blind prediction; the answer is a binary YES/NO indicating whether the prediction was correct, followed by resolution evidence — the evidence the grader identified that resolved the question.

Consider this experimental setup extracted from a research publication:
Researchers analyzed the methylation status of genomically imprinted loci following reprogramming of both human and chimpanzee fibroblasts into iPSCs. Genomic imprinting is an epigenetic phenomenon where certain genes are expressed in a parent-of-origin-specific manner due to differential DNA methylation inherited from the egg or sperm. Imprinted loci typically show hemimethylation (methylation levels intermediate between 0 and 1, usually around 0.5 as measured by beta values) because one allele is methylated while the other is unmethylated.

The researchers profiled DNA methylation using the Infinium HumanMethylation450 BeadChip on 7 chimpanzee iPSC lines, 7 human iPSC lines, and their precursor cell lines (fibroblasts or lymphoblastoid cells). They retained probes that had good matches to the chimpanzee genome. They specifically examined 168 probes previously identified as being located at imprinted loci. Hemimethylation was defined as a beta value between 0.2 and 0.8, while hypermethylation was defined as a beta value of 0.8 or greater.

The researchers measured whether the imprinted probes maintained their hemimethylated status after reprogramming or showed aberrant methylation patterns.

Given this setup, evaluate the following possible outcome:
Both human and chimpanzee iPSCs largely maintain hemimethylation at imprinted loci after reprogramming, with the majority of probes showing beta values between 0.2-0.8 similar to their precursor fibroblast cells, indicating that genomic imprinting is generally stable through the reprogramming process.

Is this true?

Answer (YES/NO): YES